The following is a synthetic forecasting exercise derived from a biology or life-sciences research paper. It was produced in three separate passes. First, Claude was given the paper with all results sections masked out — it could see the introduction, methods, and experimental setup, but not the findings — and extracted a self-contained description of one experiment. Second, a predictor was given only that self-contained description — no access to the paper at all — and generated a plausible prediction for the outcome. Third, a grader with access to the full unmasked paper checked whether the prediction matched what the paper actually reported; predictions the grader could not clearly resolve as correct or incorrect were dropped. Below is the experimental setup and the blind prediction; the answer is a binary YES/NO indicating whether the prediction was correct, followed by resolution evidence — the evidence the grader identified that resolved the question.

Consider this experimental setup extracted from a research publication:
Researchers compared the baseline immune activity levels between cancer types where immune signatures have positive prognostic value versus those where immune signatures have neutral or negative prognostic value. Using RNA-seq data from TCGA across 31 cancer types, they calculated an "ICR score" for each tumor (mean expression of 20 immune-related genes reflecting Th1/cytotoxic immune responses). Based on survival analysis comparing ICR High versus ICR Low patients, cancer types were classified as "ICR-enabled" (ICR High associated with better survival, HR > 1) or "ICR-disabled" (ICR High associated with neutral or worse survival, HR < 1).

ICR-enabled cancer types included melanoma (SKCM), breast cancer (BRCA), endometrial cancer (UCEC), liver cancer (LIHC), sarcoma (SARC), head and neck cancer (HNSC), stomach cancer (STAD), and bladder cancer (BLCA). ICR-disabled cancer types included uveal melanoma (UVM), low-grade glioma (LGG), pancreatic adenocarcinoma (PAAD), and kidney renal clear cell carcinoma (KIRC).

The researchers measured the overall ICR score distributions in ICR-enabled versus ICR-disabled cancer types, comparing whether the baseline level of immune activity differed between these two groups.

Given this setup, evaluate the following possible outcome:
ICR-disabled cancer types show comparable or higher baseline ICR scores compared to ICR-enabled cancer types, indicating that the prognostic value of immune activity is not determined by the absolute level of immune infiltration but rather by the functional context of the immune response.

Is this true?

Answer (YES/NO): NO